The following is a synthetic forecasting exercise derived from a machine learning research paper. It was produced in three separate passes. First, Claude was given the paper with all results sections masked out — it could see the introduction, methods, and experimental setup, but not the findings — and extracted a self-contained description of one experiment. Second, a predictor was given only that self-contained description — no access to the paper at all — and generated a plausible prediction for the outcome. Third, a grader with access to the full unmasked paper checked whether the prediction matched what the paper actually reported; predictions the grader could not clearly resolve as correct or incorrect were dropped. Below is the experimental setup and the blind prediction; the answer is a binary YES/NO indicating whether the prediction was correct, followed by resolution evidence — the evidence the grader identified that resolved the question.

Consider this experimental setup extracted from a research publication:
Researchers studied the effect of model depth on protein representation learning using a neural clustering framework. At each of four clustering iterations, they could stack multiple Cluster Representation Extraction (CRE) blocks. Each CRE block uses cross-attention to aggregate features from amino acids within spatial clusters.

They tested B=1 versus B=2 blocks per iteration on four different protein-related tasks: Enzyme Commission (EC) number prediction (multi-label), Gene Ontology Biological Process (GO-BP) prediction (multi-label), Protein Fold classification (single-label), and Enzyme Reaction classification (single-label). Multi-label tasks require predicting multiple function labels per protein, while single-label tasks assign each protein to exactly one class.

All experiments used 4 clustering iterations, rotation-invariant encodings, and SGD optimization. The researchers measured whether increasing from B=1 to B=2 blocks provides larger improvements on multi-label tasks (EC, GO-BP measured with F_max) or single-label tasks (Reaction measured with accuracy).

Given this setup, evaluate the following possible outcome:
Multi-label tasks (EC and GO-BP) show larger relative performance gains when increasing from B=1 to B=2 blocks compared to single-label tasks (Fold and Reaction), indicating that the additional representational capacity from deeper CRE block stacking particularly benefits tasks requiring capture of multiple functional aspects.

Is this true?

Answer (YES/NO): NO